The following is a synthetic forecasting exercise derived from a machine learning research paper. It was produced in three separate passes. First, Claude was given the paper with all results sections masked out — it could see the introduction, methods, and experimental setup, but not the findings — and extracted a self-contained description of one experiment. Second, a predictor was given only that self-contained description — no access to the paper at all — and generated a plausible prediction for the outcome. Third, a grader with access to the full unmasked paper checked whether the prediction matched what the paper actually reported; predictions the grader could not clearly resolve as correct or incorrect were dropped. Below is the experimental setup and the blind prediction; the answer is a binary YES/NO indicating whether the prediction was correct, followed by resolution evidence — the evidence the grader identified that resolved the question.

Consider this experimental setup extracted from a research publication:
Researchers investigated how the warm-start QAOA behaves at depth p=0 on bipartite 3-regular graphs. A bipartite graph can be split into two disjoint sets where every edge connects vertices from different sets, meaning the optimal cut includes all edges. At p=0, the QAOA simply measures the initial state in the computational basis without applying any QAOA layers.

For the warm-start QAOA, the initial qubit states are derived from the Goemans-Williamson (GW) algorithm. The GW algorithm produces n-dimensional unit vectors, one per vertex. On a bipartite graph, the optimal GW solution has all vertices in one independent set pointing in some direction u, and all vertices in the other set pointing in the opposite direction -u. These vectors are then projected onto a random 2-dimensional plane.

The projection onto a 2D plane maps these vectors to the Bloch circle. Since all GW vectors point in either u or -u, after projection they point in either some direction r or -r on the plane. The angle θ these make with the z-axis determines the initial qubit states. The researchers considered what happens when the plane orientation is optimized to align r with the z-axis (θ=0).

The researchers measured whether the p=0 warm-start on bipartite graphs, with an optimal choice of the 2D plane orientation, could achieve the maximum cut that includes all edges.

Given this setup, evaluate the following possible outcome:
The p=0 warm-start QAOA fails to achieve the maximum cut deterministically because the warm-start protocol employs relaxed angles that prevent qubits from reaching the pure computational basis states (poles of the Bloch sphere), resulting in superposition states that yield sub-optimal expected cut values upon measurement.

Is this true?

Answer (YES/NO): NO